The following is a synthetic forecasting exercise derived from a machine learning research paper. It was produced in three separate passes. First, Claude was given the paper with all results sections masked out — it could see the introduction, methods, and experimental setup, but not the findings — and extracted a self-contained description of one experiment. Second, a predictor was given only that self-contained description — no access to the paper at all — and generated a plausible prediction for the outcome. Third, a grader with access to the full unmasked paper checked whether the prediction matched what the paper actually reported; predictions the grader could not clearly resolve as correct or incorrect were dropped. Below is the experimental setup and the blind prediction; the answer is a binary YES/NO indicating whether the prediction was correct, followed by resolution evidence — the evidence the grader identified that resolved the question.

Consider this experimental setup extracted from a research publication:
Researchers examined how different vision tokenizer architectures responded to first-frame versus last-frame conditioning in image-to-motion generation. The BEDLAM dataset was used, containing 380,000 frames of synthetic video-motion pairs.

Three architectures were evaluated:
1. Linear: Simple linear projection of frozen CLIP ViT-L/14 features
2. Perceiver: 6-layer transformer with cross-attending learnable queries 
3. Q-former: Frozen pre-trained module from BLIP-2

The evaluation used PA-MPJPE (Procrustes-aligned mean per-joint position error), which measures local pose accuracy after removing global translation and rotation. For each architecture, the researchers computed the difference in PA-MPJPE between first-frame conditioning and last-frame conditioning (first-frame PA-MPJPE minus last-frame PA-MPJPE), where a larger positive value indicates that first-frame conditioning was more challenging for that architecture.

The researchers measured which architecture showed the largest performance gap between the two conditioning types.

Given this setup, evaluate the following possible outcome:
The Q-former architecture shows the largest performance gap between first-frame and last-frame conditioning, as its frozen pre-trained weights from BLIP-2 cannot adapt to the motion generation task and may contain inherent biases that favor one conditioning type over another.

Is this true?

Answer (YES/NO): NO